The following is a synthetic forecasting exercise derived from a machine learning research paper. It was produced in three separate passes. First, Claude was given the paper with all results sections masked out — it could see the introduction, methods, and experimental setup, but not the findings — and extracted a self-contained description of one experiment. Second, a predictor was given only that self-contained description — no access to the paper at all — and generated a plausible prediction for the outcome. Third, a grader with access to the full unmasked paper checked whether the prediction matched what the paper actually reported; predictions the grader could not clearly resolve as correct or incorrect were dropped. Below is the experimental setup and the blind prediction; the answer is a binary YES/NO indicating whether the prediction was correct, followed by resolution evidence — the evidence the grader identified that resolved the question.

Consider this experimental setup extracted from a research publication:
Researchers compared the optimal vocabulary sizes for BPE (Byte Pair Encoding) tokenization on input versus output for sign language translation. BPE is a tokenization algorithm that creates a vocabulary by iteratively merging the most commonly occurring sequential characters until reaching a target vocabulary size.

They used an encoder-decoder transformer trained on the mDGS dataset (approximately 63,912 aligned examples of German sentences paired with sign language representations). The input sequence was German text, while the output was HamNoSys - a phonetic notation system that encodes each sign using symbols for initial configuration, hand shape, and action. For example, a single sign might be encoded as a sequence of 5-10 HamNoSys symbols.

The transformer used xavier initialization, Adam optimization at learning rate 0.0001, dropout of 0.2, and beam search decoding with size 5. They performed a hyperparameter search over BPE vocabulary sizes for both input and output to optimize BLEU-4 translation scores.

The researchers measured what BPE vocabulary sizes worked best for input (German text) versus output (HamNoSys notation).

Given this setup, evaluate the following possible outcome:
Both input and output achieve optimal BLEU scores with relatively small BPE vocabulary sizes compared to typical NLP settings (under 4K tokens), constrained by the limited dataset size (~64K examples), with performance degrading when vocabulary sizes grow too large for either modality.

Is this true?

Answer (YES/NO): NO